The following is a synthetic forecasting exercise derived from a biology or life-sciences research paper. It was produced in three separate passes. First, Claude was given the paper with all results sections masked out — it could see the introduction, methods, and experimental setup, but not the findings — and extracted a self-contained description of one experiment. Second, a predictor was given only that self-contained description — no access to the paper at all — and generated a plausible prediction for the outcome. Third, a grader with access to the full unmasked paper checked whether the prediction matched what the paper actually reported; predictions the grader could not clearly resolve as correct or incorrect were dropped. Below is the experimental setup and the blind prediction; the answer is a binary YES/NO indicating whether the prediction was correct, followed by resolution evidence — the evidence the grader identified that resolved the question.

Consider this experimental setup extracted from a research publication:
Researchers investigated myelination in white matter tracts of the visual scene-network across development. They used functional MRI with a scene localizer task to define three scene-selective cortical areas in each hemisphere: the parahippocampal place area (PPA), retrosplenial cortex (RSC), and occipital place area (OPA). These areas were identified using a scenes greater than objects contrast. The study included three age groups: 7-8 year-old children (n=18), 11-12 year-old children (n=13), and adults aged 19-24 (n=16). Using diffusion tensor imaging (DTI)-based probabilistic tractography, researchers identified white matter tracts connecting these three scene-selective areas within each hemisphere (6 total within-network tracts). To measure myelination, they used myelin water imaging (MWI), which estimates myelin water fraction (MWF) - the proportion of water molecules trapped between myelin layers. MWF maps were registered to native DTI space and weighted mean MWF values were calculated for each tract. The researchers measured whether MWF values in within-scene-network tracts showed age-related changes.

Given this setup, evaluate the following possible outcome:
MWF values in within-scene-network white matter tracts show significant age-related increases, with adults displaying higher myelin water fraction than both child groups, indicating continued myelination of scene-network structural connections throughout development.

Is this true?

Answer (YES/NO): YES